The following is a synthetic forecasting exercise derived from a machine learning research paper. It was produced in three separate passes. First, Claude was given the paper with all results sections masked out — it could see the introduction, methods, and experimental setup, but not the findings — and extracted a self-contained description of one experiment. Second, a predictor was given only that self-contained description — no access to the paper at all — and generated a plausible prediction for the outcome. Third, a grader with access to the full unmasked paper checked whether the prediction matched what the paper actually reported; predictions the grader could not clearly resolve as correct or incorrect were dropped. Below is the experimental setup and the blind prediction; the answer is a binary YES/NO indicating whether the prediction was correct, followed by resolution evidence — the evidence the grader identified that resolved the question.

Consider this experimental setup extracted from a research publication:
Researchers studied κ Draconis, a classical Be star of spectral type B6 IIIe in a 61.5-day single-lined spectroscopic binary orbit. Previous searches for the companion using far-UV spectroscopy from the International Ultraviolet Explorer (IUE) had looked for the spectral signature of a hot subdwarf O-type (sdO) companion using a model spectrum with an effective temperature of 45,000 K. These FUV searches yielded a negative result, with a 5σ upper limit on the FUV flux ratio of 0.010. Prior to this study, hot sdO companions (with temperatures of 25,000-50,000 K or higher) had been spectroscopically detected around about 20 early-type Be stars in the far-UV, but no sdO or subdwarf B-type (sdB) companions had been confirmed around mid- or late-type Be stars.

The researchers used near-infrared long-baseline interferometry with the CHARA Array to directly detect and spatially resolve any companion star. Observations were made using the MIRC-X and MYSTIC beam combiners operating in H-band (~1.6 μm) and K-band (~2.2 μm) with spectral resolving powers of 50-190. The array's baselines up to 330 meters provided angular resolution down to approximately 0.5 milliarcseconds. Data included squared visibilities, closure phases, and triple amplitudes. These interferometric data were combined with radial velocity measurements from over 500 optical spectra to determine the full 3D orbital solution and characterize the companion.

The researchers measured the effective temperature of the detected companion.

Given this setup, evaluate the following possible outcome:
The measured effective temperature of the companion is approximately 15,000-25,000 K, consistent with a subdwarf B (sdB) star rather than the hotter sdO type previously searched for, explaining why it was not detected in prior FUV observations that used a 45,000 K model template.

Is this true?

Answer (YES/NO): YES